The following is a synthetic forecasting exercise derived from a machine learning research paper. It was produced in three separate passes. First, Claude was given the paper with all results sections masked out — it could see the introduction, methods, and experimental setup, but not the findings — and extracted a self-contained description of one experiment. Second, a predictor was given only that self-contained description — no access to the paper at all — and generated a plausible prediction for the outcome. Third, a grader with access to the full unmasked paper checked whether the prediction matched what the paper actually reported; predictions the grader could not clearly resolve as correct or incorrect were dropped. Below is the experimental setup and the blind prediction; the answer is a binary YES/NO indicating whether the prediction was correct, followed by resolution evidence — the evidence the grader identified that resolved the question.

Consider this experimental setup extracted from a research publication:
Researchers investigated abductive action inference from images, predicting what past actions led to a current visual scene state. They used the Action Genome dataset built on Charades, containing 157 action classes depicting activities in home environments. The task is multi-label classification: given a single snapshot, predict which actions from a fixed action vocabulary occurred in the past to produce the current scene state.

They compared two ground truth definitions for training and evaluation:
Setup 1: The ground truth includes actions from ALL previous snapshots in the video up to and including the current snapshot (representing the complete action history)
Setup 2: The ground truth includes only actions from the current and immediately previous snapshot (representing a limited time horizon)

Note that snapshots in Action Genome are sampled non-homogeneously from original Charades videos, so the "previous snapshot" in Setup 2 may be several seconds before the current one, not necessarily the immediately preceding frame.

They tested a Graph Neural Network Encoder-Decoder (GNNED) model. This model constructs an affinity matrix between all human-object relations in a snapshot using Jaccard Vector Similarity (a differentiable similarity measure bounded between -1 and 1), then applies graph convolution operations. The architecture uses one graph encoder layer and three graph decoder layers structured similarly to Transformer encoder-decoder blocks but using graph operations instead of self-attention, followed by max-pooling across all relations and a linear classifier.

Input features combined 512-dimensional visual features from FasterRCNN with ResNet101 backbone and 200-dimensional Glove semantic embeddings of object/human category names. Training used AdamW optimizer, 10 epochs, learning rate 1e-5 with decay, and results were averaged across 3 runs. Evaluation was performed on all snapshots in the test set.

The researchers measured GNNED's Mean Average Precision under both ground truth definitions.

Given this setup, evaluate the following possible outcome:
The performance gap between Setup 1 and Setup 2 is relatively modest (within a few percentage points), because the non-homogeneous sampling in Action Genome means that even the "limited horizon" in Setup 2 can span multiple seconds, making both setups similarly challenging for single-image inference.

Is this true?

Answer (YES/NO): YES